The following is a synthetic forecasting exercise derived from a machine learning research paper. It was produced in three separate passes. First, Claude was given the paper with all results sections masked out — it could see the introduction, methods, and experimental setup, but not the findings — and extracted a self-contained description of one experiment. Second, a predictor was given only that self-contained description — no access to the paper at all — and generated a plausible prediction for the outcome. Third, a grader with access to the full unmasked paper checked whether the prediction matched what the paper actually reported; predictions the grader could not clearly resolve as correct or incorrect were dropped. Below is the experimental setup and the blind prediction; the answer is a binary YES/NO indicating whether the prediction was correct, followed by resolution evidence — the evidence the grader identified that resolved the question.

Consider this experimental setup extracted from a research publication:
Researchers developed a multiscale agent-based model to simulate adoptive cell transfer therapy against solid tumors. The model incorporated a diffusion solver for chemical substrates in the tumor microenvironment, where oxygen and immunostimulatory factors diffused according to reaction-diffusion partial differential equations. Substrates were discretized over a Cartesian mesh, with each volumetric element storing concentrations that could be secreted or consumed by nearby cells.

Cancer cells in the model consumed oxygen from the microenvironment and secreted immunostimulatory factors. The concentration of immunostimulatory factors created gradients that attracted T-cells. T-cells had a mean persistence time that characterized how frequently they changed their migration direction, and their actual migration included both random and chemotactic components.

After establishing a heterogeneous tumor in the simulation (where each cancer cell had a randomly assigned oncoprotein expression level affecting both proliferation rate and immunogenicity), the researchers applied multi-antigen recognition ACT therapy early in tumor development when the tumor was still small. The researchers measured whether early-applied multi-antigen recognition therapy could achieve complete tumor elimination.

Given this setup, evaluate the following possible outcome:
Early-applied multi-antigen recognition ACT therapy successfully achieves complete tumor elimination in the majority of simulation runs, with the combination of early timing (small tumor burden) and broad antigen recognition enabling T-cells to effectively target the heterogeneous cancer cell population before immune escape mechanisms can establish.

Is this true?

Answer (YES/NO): YES